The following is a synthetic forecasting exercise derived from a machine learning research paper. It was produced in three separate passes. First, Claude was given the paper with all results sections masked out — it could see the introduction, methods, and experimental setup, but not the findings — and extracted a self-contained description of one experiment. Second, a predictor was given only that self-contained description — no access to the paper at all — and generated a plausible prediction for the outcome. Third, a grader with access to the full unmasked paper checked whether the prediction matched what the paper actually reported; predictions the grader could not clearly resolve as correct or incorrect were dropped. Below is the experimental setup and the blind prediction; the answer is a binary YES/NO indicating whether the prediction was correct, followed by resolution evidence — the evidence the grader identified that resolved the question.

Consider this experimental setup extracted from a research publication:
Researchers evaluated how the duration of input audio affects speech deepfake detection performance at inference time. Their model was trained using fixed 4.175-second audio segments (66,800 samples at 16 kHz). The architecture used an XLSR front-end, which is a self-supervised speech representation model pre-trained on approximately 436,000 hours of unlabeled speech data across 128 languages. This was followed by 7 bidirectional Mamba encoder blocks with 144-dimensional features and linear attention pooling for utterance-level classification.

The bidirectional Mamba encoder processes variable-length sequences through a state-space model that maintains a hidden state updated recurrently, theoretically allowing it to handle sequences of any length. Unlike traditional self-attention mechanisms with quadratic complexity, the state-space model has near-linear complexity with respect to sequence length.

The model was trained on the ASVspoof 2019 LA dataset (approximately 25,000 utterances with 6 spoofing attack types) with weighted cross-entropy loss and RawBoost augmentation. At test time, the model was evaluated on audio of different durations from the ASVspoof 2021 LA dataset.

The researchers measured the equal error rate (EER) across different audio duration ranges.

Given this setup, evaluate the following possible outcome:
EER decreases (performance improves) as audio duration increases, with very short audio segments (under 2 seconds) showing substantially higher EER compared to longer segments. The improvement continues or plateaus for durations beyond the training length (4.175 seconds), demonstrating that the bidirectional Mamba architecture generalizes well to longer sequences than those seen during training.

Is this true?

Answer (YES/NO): YES